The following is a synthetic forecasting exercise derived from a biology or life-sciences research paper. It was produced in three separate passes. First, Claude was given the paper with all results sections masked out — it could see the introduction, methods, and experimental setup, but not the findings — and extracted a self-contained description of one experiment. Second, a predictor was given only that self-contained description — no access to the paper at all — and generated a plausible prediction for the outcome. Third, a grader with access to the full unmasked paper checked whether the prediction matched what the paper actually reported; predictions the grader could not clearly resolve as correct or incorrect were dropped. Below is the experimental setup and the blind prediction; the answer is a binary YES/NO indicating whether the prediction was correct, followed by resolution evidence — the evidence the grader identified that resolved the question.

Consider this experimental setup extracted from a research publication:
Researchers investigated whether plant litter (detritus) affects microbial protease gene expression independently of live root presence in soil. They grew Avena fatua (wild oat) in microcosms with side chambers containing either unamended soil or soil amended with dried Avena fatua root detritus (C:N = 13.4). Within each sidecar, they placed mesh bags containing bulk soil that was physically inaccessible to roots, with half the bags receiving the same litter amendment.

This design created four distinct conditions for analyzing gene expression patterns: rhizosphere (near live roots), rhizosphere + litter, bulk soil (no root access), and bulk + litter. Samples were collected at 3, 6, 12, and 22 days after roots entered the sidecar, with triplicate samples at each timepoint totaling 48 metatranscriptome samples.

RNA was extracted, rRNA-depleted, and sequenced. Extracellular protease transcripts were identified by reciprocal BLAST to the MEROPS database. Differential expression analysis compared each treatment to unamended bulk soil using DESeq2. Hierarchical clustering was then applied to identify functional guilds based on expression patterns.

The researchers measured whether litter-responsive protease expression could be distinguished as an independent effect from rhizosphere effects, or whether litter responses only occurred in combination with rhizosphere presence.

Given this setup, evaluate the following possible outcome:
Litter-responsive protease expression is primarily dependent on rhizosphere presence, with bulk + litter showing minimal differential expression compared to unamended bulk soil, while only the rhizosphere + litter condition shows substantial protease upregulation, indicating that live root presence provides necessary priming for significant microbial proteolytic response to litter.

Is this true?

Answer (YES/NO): NO